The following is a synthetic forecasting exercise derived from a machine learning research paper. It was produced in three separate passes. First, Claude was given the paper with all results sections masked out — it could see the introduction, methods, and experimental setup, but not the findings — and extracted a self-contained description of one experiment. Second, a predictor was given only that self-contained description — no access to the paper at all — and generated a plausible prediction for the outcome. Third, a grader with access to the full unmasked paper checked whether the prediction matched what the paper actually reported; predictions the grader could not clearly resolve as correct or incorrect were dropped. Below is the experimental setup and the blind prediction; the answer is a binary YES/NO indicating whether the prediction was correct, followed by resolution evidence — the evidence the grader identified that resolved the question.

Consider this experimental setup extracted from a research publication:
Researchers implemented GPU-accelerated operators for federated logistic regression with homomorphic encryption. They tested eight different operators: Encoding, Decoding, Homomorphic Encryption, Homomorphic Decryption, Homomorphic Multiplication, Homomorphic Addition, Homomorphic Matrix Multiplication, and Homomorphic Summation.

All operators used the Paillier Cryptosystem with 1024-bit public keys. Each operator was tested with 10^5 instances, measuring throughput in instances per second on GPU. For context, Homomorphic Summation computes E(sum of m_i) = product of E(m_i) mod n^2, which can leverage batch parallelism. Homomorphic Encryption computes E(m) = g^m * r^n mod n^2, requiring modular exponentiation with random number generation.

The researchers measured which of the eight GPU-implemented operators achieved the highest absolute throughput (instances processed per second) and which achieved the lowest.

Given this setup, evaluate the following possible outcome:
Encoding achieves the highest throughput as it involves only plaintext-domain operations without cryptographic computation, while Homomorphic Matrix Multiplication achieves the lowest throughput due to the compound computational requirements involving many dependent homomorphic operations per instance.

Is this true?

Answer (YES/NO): NO